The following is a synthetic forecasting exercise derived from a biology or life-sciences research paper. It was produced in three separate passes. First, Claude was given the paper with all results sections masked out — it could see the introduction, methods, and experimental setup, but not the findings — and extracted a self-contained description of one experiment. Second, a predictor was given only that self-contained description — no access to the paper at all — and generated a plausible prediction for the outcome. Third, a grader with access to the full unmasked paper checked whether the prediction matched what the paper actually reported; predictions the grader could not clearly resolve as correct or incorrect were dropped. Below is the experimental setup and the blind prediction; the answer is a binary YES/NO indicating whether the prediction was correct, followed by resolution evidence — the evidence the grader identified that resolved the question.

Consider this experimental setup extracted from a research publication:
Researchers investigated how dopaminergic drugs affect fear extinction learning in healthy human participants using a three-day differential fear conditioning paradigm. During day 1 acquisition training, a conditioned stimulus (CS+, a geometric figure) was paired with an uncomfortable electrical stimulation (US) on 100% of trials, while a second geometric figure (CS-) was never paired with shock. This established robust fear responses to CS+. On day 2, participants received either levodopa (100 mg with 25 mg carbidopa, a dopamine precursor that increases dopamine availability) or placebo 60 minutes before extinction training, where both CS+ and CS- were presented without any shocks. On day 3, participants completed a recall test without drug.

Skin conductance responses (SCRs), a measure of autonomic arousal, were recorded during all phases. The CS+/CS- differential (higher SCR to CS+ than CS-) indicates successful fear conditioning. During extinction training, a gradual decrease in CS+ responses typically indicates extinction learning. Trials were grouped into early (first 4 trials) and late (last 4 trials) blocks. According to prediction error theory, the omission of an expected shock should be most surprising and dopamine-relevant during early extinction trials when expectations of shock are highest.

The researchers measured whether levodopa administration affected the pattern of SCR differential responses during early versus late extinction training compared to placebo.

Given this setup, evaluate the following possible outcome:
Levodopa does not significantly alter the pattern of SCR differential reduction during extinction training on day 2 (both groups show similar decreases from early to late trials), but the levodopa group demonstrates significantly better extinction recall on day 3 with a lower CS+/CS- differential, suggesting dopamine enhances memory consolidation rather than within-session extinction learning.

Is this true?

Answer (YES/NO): NO